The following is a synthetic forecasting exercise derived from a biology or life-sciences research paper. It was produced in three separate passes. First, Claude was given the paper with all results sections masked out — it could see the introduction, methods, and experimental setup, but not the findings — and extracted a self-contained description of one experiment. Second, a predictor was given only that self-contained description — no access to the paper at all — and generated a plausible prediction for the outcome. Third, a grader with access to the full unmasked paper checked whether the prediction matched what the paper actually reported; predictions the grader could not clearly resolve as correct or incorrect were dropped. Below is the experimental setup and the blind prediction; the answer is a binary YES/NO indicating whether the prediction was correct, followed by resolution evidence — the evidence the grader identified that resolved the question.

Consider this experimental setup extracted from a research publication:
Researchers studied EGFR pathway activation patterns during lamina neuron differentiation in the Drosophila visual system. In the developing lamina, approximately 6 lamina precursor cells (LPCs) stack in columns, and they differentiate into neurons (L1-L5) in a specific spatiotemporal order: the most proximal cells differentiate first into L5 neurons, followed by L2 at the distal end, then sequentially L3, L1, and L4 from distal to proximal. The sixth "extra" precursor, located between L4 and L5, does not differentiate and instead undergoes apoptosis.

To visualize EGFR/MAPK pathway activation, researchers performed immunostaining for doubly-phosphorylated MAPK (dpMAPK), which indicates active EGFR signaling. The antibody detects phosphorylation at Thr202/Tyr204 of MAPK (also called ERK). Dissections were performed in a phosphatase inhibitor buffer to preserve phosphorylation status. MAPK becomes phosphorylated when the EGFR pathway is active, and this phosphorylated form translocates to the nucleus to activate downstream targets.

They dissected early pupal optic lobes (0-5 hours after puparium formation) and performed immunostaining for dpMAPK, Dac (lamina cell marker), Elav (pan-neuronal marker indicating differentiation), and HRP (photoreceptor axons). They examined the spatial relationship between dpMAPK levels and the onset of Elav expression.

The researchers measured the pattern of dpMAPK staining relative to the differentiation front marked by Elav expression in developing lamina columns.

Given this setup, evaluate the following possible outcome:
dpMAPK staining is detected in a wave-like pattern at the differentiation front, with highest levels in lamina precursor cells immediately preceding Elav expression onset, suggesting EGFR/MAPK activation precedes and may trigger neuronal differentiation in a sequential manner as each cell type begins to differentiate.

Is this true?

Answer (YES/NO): YES